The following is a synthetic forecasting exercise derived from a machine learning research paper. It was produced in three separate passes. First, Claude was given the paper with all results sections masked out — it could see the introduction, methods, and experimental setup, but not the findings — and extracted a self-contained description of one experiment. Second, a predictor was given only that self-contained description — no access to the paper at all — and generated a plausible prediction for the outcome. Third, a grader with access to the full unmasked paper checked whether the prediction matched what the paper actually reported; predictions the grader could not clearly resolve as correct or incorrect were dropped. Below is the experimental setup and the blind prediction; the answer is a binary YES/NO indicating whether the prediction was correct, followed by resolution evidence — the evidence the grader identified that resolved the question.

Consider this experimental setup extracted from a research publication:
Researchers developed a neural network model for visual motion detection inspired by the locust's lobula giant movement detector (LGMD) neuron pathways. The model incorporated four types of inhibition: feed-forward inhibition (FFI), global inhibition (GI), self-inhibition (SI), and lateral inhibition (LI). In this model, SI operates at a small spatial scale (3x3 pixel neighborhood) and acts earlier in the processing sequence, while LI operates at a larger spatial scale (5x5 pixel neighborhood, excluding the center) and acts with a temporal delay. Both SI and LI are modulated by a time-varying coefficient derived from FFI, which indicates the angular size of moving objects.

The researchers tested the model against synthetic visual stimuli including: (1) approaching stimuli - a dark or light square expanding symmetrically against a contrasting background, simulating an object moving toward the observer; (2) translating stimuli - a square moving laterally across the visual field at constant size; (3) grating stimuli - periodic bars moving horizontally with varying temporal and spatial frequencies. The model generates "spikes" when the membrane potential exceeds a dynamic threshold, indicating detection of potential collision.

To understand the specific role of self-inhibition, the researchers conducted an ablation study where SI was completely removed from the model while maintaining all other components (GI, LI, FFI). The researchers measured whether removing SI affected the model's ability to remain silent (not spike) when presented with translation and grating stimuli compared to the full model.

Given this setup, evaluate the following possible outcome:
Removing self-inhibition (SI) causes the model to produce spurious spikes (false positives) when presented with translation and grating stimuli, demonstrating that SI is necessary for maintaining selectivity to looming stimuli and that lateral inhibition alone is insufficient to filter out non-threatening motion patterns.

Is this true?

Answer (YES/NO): YES